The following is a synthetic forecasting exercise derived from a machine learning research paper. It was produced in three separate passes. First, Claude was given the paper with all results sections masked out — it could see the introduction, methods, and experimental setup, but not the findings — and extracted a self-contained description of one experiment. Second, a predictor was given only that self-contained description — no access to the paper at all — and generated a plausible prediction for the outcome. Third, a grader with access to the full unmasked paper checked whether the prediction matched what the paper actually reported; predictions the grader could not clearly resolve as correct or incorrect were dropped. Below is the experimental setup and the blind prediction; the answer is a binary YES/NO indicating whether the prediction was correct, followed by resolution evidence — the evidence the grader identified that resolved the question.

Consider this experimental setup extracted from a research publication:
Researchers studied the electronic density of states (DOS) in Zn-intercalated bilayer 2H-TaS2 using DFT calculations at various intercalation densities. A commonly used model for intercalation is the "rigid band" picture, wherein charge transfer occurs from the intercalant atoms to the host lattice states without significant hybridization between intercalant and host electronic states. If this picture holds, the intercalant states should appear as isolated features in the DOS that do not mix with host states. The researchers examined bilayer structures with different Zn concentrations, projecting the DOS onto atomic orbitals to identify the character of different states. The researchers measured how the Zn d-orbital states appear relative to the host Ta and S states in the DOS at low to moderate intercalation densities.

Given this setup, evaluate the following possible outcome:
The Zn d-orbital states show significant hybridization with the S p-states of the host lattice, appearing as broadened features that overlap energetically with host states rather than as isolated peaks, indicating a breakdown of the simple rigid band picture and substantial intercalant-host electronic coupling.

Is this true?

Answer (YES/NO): NO